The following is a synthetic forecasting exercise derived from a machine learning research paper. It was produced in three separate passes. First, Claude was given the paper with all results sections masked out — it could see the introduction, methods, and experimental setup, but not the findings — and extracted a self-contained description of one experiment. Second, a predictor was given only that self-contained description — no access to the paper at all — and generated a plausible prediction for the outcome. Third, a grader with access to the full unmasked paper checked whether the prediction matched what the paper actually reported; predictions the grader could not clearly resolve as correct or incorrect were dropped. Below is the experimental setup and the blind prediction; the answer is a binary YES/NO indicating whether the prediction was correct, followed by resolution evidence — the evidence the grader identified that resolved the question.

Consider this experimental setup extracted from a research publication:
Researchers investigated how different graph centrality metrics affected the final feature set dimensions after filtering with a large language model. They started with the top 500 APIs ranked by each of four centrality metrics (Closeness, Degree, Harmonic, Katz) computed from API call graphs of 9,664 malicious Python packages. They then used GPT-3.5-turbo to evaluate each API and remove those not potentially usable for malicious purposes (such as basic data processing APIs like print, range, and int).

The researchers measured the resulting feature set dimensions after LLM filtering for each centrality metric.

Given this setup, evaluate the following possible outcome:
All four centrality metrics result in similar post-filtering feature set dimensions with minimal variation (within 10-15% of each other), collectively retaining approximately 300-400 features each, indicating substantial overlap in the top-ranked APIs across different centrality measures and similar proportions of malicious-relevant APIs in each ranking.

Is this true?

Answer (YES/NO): NO